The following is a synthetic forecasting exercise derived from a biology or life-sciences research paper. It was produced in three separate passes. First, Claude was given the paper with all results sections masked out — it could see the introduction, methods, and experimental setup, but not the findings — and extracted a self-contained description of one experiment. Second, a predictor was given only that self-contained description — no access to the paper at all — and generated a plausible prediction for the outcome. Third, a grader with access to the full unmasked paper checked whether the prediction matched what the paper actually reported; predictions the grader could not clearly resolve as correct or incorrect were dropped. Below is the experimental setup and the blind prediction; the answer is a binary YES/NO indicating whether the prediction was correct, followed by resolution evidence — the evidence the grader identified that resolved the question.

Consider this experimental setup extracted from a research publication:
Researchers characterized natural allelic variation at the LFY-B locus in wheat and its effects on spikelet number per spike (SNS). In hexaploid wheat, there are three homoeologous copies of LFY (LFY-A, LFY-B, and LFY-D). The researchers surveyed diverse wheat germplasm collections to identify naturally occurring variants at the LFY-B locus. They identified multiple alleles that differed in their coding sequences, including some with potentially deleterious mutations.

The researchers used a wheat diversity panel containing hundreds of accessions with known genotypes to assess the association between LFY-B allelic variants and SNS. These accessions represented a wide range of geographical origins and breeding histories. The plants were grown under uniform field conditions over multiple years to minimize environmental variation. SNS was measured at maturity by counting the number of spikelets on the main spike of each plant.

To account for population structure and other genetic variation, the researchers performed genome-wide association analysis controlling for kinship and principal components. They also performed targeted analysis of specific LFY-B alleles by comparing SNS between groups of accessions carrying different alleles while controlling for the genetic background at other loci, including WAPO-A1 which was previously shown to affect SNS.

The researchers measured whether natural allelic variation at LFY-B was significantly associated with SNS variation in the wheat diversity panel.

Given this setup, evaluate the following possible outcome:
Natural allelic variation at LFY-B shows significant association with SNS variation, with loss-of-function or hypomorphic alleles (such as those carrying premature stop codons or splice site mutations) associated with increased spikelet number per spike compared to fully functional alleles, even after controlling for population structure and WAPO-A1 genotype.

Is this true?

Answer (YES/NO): NO